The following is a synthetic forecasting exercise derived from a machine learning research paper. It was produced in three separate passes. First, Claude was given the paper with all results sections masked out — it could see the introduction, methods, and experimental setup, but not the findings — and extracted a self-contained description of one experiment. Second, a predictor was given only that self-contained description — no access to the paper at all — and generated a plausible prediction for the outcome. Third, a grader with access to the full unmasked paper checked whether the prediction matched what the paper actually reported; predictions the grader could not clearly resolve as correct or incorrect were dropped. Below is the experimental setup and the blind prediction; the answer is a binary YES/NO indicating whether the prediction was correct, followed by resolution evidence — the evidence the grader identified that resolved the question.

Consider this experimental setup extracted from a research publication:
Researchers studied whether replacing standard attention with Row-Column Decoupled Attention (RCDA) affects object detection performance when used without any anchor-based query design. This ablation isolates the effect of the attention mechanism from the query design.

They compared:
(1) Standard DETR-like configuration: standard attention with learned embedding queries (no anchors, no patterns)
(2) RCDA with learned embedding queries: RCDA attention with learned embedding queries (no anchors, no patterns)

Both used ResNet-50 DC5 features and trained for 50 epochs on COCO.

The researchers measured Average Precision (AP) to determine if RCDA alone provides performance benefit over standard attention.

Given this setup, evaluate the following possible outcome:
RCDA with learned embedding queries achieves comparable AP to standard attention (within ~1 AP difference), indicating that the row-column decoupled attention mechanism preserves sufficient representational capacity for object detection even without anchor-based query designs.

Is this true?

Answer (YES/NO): YES